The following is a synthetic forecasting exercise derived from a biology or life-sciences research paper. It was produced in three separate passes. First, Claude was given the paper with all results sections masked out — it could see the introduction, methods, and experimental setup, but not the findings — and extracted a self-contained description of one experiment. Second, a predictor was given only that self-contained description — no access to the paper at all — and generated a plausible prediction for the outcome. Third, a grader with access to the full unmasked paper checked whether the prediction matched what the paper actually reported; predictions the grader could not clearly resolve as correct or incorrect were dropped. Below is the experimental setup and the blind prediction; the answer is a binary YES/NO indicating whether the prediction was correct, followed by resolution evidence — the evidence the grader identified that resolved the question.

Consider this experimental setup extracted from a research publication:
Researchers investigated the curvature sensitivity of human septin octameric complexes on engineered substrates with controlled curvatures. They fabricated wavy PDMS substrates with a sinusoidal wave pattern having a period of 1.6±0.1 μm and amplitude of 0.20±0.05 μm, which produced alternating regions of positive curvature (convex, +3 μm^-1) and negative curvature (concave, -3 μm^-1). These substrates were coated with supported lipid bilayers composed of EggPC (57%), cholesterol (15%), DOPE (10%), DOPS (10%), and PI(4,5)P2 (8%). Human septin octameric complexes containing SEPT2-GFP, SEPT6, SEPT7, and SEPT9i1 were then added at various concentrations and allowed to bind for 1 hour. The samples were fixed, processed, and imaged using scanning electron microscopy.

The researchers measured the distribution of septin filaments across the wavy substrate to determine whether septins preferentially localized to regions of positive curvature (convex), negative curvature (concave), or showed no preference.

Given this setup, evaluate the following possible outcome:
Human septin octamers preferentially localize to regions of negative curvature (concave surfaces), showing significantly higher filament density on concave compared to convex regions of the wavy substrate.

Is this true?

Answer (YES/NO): YES